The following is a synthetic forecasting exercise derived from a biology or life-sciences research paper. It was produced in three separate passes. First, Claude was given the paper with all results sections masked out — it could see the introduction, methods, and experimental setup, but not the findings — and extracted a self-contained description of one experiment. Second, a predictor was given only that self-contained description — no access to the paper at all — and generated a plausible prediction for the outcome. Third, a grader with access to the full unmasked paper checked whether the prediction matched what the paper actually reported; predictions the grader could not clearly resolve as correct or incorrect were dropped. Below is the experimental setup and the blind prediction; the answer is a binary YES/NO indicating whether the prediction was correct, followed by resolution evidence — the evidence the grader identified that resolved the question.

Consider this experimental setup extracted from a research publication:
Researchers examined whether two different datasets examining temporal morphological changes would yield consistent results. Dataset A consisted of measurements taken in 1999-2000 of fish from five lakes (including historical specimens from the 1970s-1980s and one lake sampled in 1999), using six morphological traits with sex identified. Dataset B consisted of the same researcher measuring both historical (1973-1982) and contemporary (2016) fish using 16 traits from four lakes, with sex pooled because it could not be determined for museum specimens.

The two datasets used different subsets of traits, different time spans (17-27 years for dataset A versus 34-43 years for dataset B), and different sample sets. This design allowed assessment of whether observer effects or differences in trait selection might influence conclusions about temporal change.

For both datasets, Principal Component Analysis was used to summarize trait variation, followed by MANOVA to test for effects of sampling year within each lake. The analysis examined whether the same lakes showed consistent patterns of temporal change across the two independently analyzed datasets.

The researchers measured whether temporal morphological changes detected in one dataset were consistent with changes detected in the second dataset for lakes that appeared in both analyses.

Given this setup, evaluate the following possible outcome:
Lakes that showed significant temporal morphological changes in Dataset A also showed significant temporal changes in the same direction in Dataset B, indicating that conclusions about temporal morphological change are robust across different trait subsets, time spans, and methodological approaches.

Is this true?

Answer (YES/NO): NO